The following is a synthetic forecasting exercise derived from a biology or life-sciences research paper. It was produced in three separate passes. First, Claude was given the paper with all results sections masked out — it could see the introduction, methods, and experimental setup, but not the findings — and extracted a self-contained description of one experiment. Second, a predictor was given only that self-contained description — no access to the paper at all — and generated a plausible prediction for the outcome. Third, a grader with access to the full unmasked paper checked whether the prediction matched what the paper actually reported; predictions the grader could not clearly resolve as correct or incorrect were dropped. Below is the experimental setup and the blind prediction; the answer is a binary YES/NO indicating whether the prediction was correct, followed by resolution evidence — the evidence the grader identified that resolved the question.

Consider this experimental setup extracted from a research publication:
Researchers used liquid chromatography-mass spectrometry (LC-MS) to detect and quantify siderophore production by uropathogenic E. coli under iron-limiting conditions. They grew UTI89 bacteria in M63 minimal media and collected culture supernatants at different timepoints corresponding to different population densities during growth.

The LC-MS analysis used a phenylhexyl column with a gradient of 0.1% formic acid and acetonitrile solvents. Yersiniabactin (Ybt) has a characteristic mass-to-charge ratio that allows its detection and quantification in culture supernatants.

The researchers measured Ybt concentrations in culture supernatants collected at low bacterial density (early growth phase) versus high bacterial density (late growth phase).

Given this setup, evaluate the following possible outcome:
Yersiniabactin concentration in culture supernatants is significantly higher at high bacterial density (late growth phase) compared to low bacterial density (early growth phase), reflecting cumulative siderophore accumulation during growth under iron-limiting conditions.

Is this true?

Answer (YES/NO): YES